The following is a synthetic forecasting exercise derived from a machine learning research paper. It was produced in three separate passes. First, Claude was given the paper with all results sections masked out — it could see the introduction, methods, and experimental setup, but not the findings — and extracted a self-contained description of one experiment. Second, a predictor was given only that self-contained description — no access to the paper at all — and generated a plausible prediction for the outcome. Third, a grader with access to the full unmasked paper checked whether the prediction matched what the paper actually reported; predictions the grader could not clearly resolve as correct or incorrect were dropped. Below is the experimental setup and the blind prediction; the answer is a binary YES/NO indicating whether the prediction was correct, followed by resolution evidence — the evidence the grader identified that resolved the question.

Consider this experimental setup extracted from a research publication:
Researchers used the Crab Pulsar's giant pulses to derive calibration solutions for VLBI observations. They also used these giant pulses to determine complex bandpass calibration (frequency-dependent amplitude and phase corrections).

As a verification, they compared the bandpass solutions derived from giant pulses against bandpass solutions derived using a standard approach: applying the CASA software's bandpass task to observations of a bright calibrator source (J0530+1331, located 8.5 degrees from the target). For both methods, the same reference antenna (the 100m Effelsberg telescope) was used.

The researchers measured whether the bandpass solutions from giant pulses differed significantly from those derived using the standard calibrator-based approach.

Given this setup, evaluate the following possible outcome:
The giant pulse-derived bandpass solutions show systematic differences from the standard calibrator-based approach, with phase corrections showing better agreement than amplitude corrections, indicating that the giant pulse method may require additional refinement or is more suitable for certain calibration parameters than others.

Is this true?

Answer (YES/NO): NO